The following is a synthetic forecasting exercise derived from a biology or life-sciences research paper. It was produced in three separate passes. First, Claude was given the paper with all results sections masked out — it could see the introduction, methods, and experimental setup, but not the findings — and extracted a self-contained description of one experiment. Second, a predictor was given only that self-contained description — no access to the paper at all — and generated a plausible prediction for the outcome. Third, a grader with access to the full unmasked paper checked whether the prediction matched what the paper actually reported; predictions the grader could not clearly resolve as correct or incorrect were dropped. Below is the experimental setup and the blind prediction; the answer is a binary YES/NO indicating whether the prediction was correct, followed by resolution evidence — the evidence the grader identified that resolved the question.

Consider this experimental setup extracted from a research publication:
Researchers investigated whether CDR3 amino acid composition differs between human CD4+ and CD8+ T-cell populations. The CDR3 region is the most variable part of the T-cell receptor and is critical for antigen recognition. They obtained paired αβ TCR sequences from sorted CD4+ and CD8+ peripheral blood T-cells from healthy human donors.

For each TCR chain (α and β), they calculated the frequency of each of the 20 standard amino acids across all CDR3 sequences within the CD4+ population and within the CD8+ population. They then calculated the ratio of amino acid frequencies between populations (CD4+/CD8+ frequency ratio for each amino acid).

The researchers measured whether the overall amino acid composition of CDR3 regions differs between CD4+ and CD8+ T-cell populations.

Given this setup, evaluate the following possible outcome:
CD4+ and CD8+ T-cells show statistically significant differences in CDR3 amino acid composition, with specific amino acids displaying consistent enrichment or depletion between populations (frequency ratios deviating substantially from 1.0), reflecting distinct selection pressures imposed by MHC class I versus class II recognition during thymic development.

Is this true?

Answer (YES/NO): NO